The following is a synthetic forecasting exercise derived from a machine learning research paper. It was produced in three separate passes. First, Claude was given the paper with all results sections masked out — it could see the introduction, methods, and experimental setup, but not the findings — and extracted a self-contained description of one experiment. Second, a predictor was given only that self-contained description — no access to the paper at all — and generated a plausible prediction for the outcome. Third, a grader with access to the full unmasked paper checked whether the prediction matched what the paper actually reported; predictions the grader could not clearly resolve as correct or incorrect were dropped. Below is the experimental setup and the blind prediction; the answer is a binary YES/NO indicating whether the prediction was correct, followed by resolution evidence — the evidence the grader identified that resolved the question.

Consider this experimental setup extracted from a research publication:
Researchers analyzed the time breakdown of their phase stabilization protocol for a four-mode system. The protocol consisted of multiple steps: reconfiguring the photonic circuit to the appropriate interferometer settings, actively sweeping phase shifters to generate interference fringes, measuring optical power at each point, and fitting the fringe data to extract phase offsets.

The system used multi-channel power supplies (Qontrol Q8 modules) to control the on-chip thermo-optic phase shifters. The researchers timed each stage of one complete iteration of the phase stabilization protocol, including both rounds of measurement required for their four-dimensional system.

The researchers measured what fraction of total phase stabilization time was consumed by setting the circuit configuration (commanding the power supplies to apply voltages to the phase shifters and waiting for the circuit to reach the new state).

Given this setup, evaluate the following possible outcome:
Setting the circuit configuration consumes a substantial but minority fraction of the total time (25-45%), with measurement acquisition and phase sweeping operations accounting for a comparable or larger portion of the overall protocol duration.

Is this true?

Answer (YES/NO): NO